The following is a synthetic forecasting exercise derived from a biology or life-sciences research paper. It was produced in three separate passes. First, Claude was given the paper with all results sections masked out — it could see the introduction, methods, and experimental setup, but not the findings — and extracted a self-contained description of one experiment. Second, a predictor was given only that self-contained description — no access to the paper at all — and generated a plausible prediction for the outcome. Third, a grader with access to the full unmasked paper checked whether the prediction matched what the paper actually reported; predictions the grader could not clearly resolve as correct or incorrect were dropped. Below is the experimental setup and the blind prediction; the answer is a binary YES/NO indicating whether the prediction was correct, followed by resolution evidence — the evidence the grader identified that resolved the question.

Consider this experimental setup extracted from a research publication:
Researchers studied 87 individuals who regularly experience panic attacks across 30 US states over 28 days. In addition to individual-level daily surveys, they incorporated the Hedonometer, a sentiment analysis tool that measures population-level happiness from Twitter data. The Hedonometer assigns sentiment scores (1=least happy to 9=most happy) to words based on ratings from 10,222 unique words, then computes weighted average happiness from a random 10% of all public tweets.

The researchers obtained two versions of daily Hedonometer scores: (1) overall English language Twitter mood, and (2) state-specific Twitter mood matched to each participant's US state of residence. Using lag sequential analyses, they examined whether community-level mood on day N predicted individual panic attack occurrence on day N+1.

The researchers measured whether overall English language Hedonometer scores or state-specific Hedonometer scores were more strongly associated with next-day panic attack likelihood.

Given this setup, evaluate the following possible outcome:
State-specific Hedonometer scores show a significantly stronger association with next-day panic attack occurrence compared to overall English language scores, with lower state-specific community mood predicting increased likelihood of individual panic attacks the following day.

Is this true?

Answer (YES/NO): YES